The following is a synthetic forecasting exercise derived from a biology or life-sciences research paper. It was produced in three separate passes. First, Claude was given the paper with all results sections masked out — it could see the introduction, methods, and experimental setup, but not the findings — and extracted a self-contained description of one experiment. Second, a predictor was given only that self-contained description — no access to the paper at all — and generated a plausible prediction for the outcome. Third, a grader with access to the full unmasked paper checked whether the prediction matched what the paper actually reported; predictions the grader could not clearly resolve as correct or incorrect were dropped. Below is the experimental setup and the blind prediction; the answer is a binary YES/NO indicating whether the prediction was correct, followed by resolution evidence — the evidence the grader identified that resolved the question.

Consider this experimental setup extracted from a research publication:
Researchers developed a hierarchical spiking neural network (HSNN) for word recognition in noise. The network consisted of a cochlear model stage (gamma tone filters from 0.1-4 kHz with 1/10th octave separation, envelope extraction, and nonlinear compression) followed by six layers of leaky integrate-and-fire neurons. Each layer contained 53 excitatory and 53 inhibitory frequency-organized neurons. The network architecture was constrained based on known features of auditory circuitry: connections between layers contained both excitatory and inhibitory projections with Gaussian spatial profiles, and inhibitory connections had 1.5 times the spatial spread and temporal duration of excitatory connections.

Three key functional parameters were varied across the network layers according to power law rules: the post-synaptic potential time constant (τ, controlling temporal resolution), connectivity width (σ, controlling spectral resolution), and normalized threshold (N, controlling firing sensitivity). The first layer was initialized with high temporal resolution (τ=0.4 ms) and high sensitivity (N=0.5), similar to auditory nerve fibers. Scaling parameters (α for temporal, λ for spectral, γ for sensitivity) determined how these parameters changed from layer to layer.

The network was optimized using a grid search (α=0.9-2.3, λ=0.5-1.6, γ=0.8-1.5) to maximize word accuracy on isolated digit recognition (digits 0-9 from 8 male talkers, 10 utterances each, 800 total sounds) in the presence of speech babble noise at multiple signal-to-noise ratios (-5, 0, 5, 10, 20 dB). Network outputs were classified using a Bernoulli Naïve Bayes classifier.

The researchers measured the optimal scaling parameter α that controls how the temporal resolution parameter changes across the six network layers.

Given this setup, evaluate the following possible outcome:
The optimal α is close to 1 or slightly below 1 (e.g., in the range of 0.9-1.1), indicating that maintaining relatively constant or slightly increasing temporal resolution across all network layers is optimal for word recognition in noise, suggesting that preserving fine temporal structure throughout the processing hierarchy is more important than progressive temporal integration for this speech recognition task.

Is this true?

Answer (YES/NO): NO